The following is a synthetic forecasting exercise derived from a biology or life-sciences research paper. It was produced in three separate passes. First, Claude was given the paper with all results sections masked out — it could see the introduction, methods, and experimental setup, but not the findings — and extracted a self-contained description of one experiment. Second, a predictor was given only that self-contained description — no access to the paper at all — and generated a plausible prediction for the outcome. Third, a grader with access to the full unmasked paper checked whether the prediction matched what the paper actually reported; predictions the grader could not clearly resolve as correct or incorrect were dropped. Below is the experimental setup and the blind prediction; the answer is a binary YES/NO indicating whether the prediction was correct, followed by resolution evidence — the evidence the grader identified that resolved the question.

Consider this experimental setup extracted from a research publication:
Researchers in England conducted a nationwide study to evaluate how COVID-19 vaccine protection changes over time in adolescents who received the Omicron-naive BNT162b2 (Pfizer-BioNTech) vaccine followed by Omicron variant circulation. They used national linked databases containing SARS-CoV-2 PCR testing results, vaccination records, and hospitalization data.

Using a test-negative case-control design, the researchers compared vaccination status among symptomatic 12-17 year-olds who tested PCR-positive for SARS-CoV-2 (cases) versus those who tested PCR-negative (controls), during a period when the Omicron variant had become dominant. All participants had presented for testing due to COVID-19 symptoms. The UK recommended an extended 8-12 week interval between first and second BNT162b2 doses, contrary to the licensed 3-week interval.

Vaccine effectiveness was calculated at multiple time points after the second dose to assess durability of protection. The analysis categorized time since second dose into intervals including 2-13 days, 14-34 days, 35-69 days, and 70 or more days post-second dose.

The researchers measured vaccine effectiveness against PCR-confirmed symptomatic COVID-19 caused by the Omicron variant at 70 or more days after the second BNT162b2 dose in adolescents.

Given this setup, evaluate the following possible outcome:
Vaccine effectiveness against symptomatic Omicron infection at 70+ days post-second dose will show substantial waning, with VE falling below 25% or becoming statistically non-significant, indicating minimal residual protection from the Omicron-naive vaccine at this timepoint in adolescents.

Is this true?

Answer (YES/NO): YES